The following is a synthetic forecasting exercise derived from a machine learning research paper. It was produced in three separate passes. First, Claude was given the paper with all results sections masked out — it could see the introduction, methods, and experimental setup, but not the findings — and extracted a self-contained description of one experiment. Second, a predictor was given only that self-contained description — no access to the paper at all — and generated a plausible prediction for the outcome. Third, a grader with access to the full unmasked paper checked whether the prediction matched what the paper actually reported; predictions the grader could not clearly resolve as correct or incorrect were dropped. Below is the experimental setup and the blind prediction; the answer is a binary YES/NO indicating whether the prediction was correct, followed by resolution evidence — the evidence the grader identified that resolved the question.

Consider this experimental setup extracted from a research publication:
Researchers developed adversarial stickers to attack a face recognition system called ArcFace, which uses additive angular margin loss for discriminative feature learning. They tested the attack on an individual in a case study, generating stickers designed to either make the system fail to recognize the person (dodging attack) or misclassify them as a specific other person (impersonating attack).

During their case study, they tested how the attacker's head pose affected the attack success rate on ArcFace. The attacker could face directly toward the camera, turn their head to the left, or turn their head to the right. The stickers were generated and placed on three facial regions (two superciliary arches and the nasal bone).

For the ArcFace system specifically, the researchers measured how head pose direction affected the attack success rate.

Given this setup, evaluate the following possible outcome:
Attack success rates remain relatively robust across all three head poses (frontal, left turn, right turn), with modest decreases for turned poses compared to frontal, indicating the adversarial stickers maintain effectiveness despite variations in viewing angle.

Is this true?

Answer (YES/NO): NO